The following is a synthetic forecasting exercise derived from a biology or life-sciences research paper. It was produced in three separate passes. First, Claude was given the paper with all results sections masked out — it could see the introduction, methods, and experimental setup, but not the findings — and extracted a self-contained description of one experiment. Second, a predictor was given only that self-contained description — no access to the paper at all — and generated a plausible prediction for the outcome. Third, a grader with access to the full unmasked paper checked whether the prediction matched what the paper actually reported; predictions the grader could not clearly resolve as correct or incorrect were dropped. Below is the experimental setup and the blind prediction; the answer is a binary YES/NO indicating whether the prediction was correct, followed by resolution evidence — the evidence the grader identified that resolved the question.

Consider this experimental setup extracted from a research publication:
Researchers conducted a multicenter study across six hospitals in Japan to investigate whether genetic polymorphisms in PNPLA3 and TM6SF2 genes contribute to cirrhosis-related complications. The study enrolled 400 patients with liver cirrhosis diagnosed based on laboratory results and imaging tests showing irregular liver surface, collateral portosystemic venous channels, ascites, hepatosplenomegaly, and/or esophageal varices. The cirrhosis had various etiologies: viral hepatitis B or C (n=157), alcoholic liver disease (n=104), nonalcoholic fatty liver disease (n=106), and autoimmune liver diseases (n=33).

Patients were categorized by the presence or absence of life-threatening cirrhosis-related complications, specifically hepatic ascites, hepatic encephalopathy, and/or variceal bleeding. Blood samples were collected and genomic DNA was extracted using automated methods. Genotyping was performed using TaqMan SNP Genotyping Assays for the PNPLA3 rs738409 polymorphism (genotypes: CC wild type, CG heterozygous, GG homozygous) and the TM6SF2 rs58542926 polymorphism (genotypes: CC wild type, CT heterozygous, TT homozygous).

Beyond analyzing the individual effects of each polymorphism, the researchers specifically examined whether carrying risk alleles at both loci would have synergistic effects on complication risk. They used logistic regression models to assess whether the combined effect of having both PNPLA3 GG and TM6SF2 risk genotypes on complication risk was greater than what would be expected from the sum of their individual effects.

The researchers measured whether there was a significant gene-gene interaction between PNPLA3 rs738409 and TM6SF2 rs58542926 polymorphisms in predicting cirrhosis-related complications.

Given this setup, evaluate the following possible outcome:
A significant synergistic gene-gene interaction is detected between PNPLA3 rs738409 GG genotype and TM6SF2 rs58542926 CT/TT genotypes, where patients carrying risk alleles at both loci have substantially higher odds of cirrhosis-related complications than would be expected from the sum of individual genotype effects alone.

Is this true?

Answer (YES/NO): NO